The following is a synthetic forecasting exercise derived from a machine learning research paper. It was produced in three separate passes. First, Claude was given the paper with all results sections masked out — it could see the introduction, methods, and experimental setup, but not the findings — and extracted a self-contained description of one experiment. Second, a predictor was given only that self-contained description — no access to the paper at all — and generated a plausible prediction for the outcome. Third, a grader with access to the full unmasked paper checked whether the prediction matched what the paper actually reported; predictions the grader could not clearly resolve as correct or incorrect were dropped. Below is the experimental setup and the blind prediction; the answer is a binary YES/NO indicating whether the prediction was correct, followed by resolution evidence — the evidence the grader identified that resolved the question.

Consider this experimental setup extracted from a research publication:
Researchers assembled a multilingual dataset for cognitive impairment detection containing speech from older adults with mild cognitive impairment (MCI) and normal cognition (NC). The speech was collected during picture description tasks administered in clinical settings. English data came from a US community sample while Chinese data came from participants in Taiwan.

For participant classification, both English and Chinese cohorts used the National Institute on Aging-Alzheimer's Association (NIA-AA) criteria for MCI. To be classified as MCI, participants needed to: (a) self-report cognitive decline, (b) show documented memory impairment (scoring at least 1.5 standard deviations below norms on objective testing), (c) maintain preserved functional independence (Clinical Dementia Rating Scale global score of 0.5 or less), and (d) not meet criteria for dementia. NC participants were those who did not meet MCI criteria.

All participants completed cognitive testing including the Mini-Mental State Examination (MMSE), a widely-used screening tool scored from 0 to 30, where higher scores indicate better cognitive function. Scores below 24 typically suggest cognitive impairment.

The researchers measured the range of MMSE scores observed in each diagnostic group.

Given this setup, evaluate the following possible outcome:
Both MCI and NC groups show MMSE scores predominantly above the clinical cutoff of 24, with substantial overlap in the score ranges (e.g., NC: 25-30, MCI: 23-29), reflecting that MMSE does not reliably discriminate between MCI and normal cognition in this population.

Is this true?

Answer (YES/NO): NO